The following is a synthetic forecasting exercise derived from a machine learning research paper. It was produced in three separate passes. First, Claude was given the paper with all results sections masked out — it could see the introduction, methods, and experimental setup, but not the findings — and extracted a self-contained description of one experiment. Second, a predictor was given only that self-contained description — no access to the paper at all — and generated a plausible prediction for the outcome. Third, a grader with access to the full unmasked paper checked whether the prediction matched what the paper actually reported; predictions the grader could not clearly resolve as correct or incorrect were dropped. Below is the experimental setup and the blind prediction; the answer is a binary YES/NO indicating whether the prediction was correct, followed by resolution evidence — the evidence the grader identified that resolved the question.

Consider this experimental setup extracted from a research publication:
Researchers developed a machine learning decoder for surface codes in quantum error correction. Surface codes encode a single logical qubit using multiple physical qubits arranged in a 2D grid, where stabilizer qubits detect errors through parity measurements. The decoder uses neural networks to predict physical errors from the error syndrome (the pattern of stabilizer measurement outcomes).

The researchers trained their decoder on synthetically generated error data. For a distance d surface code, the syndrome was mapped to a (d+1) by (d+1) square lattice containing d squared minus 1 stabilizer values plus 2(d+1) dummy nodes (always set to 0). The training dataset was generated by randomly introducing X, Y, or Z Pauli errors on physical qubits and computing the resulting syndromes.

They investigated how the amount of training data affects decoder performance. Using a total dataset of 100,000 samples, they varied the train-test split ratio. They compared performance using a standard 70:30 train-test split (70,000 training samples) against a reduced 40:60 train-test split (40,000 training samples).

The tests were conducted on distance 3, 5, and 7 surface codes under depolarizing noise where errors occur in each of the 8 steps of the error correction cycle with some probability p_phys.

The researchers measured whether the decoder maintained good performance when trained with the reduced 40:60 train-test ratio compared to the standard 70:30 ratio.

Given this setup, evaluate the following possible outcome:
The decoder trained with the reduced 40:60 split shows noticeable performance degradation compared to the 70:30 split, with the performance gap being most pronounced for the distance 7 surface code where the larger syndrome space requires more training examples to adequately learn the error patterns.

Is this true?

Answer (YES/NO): NO